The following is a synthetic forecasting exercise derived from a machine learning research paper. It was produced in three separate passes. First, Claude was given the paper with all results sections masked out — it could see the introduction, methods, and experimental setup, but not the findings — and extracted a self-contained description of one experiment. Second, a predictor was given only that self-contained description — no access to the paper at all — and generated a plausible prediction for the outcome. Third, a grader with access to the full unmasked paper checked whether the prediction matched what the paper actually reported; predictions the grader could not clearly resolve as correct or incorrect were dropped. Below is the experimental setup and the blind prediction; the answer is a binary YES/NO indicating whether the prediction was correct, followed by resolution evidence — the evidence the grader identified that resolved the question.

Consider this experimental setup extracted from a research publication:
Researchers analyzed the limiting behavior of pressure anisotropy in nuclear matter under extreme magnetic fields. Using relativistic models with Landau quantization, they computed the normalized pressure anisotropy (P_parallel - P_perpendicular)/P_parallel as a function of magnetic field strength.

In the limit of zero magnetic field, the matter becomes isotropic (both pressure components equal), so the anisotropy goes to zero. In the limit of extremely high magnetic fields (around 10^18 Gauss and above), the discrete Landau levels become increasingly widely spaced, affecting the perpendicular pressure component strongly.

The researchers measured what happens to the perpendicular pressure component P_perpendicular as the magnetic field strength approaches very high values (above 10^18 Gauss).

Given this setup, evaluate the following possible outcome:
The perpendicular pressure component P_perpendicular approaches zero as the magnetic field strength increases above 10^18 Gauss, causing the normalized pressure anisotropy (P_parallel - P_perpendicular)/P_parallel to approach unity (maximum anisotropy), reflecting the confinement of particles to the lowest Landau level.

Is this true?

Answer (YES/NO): NO